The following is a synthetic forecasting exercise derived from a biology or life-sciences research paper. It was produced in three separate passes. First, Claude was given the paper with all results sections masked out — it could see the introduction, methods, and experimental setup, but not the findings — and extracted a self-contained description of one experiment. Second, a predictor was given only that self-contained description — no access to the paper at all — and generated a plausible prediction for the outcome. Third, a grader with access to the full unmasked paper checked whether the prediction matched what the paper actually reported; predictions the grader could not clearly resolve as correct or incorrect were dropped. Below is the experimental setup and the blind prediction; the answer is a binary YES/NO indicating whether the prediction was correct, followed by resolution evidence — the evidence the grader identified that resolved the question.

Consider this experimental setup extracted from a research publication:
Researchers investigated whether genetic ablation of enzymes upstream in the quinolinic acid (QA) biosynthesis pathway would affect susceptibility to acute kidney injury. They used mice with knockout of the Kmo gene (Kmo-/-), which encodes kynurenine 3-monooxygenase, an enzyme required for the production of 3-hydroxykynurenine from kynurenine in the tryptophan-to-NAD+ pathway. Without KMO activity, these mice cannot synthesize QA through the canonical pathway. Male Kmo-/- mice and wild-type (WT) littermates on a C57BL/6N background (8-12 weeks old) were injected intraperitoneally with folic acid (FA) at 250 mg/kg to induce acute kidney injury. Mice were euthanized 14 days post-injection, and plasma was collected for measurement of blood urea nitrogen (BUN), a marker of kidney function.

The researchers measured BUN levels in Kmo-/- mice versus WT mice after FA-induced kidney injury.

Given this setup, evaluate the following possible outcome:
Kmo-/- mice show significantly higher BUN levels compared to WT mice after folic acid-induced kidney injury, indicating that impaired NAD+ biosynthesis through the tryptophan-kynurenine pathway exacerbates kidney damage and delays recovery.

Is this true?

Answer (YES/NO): NO